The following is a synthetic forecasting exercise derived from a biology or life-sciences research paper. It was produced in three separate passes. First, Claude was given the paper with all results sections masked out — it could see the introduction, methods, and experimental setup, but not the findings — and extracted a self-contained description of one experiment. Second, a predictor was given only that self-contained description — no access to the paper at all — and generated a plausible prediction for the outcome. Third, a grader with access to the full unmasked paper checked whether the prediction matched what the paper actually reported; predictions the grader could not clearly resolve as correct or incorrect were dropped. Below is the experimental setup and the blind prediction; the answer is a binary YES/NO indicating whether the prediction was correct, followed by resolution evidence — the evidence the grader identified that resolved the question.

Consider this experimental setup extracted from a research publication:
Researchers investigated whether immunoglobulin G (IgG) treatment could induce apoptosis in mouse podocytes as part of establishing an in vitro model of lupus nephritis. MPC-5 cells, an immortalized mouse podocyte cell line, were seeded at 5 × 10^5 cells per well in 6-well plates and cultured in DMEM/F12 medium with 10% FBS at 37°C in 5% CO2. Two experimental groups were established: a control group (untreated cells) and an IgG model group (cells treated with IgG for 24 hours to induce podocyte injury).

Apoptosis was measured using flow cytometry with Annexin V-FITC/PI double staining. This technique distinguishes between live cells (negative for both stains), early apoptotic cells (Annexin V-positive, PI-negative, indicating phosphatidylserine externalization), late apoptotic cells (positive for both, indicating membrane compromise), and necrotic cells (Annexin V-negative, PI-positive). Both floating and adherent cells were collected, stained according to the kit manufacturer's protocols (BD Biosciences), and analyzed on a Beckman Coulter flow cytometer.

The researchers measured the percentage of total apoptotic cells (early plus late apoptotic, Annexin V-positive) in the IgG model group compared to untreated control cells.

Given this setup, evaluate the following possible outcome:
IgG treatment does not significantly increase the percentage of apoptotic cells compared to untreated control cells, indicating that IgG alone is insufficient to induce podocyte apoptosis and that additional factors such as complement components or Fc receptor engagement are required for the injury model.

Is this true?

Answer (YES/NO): NO